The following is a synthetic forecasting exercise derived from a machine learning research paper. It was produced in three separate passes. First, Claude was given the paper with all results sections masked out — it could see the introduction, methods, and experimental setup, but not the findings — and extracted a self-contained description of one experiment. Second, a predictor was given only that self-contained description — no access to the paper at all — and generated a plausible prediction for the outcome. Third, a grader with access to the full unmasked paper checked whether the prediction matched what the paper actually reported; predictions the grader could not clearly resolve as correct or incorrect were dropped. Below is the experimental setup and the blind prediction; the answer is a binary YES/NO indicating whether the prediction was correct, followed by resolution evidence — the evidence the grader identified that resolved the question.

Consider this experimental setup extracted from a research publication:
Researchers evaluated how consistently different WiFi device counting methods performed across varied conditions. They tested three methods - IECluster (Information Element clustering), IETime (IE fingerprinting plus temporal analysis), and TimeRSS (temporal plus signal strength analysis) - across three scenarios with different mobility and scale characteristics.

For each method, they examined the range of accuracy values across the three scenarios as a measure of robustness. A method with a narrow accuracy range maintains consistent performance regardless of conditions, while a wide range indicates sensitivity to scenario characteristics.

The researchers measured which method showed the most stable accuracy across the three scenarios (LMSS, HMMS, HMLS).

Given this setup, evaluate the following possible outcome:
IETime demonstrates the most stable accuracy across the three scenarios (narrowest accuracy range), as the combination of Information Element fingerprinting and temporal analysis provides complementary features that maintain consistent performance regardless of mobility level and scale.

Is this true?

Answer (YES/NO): YES